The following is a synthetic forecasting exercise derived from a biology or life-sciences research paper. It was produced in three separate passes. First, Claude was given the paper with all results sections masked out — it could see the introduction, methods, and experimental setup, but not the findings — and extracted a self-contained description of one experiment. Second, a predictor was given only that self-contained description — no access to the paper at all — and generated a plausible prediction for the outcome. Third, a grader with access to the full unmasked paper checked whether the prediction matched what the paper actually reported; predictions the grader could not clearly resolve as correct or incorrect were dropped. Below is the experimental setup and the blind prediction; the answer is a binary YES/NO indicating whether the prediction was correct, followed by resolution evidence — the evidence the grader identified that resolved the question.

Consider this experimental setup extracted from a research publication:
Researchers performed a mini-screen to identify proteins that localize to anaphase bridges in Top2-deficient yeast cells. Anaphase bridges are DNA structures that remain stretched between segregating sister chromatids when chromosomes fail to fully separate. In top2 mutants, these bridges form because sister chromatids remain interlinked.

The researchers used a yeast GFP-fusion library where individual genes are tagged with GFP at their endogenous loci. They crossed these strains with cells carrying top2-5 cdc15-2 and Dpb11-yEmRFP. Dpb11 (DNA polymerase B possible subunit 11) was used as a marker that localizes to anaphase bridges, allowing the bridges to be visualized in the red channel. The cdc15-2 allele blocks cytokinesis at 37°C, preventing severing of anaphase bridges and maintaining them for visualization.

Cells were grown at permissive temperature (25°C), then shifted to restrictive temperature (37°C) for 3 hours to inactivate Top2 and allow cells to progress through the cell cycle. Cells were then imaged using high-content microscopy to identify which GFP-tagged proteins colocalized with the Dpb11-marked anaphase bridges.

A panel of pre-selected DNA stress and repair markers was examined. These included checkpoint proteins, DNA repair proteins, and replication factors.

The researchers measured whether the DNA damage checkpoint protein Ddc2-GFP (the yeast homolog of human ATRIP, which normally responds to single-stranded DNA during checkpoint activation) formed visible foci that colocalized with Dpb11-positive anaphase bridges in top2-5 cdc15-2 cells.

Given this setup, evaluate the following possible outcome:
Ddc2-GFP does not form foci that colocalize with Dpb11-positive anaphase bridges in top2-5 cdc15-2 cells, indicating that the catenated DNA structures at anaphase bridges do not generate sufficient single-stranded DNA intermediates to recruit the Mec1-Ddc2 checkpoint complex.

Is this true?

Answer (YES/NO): NO